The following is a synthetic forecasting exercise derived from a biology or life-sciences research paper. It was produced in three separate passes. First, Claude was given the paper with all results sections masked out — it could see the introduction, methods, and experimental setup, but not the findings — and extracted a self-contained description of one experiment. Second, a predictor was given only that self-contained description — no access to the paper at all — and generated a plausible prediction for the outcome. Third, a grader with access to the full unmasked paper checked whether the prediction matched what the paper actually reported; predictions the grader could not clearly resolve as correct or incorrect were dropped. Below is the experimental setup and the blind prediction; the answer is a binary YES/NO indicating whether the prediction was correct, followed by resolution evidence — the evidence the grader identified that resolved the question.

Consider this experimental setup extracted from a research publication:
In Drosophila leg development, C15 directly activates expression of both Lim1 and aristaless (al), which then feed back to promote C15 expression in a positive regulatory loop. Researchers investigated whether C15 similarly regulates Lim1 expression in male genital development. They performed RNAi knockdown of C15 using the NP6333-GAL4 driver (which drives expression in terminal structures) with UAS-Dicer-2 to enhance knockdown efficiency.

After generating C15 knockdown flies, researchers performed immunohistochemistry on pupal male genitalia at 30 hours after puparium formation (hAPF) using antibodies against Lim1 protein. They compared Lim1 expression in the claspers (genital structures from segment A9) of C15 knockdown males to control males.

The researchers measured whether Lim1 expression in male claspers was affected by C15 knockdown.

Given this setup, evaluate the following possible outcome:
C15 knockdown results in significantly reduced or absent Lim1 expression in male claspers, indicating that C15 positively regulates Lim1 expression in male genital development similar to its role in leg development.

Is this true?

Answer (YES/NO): NO